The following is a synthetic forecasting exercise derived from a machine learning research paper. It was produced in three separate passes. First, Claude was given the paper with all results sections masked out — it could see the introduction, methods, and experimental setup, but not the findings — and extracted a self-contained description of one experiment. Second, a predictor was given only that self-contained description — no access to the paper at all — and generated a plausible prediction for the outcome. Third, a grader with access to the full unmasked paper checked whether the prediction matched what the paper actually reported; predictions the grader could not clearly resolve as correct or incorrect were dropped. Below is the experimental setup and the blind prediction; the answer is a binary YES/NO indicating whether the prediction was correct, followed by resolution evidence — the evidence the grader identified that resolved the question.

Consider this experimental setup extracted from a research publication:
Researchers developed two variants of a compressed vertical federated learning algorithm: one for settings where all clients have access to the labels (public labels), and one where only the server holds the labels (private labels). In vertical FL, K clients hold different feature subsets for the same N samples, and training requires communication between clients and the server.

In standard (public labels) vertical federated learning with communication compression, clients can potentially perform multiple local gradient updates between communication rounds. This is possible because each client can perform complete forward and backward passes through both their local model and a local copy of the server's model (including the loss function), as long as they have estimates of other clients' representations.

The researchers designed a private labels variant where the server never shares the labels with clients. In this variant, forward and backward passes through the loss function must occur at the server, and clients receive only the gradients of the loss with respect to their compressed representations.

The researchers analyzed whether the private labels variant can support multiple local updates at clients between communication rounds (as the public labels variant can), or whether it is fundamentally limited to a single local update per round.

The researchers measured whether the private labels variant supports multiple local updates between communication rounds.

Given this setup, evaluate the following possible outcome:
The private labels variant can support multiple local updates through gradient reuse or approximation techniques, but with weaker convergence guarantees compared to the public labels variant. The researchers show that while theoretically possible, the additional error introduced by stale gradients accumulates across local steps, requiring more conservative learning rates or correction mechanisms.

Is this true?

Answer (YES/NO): NO